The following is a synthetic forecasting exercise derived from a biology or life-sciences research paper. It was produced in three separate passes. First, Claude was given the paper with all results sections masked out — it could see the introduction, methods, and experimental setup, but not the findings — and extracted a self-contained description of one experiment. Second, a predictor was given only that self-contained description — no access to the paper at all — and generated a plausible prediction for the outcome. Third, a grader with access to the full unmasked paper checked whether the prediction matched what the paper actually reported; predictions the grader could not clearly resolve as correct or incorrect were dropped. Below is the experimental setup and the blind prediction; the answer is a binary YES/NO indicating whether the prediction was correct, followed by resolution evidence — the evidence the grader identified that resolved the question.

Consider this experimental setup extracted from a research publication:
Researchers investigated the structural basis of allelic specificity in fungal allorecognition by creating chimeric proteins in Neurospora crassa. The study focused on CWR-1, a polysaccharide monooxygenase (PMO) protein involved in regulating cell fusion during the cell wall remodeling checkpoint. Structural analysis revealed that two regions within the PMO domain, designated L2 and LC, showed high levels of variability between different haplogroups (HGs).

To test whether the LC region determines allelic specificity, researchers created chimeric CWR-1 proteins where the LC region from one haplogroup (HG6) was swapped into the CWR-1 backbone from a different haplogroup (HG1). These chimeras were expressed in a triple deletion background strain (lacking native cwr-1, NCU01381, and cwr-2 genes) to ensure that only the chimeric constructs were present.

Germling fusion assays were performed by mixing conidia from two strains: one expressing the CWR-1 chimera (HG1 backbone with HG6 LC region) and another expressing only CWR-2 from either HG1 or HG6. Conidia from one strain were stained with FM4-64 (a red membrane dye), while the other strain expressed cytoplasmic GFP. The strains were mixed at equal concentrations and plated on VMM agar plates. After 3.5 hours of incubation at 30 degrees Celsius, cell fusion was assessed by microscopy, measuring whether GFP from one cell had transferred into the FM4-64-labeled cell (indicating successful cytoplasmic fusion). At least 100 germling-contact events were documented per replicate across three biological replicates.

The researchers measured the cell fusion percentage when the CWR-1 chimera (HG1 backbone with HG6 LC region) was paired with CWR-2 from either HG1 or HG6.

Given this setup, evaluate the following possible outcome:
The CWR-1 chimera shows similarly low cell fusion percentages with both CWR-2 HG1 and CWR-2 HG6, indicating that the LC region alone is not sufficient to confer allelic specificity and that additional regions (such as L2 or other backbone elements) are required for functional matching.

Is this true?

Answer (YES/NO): NO